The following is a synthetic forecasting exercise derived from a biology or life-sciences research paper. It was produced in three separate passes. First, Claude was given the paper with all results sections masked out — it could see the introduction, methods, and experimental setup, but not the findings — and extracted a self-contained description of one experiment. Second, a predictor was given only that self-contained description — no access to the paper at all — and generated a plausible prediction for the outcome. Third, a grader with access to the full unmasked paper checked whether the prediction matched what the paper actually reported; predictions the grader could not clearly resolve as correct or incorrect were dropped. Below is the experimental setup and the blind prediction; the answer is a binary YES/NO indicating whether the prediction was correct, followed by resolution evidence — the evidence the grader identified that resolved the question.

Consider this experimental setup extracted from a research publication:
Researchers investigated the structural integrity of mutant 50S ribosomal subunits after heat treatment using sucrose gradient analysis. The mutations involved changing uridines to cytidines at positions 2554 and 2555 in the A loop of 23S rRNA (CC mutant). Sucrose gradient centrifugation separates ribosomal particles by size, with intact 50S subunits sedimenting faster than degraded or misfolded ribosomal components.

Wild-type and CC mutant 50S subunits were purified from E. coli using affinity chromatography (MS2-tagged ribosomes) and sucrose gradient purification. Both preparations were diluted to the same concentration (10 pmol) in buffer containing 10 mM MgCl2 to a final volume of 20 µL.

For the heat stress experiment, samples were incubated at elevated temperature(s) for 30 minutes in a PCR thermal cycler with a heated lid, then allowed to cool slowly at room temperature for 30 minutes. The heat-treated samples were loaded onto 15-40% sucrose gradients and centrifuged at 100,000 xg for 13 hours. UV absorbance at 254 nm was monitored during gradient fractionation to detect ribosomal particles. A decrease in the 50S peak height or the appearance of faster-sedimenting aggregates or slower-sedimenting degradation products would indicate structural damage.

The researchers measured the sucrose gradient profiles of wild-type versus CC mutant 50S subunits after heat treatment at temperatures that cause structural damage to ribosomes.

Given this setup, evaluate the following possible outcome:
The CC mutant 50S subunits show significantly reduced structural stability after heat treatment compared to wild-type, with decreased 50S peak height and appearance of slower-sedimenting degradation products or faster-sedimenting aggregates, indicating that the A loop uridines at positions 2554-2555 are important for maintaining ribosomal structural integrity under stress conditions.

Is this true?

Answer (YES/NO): NO